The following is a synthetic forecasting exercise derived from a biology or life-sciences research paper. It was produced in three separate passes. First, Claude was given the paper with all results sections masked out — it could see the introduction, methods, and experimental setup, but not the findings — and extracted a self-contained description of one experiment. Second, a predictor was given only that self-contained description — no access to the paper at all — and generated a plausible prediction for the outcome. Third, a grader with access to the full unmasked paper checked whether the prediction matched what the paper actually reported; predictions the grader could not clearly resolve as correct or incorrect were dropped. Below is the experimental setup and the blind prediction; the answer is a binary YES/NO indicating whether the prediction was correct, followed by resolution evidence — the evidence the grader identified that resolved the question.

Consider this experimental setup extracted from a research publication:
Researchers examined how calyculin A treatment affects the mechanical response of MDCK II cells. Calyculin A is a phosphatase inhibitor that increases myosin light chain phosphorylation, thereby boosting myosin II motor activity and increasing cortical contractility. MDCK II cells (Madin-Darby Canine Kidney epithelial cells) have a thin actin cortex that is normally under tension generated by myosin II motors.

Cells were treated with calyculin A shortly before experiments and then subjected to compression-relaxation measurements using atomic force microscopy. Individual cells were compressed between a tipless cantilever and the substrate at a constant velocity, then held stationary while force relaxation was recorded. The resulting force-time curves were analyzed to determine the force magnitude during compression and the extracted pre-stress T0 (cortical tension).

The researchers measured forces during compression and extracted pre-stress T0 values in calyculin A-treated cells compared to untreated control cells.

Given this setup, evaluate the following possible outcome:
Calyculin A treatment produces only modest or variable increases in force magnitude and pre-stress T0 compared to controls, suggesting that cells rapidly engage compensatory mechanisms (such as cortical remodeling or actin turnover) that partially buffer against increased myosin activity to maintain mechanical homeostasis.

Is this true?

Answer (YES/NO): NO